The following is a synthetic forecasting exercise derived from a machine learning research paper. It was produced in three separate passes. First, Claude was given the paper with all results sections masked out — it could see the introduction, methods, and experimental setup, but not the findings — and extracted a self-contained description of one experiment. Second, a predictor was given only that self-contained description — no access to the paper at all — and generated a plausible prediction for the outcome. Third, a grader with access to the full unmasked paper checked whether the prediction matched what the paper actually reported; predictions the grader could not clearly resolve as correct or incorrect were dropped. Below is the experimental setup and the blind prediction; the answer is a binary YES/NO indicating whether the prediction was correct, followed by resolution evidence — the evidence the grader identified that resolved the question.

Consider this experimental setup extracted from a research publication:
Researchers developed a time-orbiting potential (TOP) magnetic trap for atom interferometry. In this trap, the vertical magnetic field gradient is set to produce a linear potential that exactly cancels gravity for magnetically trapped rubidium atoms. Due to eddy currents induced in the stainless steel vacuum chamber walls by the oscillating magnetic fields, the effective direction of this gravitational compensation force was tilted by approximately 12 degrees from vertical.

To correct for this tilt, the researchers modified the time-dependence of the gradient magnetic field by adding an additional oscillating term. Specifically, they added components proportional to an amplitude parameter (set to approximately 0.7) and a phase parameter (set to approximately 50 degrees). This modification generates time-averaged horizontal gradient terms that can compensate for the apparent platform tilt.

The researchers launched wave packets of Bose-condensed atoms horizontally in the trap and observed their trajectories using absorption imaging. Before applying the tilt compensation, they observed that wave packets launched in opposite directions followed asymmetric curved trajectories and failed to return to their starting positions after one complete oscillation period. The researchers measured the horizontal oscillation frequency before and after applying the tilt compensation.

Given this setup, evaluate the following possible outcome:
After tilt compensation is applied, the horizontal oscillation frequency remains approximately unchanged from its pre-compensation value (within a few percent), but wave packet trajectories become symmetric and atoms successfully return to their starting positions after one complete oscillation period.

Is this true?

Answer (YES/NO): NO